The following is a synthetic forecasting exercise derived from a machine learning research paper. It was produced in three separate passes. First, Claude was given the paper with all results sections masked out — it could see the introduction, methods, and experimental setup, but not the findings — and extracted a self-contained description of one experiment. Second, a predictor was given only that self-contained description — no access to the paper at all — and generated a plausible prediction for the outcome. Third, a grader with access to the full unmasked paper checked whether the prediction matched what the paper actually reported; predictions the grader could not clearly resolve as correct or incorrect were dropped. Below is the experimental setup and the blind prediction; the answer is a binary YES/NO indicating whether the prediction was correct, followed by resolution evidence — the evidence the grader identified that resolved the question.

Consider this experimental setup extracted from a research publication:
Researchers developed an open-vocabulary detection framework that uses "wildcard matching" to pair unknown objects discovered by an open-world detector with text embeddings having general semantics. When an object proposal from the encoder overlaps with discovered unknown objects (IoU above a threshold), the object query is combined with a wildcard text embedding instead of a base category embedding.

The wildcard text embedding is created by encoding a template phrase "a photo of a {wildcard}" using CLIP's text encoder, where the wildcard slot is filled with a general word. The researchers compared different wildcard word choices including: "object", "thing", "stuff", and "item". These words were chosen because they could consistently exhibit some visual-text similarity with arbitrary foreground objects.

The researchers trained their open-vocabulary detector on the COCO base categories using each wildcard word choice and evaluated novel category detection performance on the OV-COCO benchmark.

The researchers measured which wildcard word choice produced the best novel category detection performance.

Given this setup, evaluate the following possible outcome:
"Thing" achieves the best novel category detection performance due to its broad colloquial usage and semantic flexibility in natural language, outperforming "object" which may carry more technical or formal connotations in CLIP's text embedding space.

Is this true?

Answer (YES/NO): NO